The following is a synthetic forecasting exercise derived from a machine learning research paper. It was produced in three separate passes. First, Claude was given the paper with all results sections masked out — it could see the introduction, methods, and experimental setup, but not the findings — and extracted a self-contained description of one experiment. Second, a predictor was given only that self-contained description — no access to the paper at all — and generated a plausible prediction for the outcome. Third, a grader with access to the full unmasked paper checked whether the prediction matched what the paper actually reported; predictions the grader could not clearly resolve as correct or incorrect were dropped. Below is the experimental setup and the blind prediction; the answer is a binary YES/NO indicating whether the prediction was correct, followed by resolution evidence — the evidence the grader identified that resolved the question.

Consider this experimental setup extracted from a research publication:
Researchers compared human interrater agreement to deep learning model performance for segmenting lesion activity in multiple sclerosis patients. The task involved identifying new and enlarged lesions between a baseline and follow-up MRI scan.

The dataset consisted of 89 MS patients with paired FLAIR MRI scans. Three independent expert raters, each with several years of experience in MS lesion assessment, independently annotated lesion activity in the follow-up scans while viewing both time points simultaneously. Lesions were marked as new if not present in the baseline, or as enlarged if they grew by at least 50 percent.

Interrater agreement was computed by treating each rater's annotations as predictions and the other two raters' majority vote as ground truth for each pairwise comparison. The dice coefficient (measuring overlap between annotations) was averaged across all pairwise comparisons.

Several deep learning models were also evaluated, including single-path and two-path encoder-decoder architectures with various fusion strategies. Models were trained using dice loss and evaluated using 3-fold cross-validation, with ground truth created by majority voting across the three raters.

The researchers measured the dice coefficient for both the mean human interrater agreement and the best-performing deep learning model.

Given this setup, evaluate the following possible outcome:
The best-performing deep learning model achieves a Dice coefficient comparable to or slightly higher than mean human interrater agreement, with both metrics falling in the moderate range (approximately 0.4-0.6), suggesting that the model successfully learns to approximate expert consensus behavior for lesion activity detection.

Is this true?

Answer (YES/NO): NO